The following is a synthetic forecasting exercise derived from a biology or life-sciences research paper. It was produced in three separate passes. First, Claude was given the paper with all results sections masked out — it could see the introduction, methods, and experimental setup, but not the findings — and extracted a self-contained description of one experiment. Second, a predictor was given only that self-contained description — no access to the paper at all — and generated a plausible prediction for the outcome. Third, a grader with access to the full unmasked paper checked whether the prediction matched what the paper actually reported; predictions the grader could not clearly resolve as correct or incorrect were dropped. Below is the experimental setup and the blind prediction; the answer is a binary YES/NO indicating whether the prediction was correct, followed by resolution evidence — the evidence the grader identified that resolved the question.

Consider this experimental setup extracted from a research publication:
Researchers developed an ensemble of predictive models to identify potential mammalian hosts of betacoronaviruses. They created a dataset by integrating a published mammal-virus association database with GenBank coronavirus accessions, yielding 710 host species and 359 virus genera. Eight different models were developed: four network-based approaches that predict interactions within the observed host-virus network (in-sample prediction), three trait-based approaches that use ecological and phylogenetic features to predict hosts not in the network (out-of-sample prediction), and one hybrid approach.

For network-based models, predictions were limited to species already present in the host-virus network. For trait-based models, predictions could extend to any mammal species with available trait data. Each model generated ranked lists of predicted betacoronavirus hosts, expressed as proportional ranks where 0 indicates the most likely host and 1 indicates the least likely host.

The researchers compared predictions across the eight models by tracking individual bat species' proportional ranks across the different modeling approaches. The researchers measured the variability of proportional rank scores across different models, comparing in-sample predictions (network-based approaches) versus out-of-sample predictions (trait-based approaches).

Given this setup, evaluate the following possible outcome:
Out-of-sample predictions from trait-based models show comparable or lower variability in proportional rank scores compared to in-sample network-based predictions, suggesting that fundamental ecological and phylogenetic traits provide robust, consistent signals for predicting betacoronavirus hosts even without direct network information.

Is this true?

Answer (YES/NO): YES